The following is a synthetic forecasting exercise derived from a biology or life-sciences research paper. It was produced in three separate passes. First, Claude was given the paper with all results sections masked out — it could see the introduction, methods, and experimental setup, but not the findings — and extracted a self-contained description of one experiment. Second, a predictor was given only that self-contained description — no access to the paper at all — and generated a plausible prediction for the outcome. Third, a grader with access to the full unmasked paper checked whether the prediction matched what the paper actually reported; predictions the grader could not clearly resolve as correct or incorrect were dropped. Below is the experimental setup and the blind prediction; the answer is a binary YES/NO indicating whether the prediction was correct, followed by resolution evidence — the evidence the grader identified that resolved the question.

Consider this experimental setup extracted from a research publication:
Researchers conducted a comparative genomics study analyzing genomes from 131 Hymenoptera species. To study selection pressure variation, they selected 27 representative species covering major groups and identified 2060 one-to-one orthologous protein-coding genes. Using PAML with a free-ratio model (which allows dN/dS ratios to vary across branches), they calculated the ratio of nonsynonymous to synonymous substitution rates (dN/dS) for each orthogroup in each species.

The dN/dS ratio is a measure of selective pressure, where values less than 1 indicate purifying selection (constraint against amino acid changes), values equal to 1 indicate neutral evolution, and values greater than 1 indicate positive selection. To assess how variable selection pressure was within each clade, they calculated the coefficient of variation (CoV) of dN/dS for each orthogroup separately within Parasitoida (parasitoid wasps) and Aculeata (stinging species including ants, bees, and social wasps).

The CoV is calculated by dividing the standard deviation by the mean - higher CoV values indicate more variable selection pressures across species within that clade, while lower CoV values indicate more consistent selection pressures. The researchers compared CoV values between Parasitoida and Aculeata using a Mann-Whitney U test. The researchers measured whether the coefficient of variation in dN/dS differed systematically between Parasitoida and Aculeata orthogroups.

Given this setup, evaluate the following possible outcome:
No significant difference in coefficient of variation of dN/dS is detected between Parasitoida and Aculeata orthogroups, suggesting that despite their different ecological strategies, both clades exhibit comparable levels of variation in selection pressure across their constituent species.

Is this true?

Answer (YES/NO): NO